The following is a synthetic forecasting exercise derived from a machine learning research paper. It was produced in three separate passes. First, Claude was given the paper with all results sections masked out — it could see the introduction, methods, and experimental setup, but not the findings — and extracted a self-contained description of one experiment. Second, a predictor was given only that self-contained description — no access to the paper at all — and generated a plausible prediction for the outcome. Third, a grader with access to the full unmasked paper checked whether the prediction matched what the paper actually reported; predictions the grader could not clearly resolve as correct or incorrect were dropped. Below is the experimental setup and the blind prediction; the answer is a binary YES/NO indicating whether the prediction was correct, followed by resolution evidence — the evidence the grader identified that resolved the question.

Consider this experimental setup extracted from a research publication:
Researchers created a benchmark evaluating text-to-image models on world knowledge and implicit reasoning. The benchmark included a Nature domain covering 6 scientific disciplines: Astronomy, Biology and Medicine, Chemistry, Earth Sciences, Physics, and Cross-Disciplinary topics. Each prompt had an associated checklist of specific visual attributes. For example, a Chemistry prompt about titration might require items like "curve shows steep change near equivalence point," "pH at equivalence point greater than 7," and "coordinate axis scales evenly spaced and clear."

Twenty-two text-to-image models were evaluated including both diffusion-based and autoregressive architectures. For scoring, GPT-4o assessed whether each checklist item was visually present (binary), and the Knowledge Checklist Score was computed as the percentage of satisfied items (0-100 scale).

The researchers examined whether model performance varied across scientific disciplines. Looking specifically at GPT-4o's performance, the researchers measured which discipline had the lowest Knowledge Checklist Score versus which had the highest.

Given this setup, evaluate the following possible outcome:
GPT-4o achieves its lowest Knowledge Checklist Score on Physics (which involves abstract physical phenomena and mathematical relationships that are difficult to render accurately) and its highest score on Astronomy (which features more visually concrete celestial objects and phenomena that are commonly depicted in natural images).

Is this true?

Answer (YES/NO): NO